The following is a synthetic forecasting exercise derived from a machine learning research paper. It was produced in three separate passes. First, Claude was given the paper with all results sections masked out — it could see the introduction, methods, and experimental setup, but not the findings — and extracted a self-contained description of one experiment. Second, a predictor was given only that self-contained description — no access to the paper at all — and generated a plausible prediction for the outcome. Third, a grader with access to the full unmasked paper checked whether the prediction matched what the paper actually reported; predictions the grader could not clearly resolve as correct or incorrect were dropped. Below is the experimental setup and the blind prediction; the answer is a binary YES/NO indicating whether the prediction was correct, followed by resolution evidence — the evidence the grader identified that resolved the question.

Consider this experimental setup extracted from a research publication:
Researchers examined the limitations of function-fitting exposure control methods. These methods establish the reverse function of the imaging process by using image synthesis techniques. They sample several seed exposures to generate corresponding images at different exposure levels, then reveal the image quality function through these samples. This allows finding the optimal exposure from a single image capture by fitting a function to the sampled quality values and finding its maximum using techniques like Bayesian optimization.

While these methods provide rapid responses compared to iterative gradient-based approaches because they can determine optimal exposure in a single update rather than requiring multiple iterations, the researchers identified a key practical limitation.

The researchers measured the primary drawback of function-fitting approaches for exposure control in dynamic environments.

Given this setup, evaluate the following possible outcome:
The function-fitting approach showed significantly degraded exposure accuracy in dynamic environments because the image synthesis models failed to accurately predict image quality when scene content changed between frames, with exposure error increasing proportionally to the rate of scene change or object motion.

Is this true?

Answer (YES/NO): NO